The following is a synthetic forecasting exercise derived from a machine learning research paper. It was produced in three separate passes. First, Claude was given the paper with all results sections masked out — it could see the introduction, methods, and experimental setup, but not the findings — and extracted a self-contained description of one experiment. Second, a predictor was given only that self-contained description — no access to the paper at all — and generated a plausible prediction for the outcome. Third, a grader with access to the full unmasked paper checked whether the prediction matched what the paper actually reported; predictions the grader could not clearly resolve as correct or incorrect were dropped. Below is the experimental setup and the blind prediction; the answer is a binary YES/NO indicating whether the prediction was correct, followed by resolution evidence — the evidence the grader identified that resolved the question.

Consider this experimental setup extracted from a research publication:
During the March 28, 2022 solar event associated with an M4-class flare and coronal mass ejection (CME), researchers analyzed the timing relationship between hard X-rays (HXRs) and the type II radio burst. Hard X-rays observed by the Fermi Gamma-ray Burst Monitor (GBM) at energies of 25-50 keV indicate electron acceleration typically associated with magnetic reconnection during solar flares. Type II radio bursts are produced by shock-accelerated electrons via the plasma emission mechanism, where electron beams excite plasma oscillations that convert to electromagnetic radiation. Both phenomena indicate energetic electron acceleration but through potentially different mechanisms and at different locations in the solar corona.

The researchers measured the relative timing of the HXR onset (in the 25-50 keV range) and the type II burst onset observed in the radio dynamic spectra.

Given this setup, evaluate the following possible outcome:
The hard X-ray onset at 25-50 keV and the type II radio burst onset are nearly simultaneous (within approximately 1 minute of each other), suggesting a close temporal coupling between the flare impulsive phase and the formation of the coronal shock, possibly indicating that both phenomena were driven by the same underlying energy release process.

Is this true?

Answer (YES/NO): NO